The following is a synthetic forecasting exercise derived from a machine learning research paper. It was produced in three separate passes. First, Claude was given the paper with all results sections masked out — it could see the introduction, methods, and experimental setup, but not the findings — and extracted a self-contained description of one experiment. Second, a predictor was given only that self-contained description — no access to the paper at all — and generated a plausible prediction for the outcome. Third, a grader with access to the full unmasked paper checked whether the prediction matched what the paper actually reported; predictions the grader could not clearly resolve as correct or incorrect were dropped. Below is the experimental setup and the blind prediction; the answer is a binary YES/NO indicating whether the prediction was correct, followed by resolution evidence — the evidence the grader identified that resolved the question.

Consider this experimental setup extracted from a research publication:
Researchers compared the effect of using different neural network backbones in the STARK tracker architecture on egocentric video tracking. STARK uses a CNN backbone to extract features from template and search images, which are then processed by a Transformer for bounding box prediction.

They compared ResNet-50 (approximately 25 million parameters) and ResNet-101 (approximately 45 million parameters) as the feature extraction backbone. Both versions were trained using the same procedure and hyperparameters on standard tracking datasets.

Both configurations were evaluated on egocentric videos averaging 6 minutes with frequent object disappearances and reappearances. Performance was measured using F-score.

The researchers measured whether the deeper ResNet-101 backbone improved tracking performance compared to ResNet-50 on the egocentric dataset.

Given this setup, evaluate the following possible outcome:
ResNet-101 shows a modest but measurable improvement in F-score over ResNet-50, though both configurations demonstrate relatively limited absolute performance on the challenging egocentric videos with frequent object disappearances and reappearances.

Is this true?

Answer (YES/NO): NO